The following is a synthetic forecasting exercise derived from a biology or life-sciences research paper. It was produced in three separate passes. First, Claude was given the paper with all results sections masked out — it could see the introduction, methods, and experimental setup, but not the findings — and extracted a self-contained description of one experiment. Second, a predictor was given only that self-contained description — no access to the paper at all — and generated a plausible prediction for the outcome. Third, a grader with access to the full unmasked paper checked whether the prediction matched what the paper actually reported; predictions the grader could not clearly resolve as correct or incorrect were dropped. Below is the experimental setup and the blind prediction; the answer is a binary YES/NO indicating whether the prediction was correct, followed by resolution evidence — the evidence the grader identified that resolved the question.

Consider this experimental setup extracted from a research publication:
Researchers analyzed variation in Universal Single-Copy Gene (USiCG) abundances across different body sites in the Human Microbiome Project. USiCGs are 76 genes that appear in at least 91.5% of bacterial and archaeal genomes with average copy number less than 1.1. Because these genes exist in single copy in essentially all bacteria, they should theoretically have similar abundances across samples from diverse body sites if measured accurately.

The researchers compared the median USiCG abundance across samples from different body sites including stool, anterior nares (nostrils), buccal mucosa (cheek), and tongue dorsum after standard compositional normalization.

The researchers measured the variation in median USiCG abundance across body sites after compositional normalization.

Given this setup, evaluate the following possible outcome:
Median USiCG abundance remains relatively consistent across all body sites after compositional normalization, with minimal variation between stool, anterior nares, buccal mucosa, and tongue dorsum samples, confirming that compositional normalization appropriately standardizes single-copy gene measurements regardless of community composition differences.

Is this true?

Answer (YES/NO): NO